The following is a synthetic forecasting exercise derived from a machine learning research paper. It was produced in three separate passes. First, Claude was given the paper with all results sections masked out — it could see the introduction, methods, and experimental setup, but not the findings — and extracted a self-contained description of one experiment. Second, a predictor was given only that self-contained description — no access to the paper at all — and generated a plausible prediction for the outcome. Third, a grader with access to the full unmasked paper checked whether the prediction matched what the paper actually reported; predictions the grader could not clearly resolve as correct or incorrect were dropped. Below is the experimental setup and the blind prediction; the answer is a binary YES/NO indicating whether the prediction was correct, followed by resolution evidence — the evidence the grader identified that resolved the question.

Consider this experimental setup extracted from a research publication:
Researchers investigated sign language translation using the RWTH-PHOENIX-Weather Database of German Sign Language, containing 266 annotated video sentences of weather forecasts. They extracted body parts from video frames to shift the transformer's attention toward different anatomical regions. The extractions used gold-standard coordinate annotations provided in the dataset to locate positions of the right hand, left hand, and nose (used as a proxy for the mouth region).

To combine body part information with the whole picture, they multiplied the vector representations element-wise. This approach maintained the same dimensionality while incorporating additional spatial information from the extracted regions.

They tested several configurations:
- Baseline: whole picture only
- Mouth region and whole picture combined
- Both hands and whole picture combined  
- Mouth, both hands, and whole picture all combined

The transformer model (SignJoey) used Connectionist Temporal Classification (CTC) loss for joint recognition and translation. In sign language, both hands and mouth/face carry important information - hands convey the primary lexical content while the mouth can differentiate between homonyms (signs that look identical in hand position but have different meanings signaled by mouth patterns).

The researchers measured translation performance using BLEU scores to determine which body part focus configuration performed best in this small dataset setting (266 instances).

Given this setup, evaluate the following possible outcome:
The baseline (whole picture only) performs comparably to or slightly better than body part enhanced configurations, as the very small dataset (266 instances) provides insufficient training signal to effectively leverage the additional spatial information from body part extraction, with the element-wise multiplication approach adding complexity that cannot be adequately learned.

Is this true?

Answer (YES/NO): NO